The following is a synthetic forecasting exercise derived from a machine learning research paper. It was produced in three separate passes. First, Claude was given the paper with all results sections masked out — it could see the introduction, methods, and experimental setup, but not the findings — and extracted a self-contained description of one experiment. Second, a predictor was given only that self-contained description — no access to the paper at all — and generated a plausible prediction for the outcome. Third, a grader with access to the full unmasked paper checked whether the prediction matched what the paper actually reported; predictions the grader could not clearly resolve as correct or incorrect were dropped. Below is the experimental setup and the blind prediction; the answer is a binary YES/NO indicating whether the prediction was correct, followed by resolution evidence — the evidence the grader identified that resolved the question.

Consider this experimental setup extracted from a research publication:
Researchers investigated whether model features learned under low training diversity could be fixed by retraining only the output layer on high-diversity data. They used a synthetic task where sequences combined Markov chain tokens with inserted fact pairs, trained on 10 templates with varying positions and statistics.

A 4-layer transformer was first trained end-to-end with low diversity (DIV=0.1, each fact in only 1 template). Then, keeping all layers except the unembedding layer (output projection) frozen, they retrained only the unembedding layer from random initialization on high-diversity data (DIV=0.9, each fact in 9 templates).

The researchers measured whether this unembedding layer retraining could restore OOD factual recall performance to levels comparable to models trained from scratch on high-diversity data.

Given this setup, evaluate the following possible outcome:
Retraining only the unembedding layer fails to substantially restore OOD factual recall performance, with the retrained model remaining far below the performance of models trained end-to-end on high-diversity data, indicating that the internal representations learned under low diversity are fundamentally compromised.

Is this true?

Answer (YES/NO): YES